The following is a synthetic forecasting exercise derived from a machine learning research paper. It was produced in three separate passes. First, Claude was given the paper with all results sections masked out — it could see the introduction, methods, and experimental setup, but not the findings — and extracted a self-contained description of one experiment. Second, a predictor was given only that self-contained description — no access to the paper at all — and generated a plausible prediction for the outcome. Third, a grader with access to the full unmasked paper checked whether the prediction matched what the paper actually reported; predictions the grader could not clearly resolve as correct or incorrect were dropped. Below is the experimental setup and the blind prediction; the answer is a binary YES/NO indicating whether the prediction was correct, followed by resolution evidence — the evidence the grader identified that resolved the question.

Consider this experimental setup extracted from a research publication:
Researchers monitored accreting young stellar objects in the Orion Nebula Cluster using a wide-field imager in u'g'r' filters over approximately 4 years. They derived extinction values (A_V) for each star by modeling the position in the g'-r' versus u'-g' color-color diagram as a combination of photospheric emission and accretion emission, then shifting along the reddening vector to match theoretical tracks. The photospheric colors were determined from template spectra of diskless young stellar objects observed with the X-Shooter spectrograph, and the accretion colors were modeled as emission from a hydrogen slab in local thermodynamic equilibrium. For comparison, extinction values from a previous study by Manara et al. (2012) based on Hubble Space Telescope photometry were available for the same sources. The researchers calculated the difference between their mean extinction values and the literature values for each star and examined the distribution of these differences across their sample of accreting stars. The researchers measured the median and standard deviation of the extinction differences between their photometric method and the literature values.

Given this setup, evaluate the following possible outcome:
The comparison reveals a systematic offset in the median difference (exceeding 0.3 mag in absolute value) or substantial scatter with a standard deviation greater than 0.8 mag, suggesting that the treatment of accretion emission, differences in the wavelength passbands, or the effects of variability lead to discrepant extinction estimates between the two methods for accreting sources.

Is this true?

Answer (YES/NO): NO